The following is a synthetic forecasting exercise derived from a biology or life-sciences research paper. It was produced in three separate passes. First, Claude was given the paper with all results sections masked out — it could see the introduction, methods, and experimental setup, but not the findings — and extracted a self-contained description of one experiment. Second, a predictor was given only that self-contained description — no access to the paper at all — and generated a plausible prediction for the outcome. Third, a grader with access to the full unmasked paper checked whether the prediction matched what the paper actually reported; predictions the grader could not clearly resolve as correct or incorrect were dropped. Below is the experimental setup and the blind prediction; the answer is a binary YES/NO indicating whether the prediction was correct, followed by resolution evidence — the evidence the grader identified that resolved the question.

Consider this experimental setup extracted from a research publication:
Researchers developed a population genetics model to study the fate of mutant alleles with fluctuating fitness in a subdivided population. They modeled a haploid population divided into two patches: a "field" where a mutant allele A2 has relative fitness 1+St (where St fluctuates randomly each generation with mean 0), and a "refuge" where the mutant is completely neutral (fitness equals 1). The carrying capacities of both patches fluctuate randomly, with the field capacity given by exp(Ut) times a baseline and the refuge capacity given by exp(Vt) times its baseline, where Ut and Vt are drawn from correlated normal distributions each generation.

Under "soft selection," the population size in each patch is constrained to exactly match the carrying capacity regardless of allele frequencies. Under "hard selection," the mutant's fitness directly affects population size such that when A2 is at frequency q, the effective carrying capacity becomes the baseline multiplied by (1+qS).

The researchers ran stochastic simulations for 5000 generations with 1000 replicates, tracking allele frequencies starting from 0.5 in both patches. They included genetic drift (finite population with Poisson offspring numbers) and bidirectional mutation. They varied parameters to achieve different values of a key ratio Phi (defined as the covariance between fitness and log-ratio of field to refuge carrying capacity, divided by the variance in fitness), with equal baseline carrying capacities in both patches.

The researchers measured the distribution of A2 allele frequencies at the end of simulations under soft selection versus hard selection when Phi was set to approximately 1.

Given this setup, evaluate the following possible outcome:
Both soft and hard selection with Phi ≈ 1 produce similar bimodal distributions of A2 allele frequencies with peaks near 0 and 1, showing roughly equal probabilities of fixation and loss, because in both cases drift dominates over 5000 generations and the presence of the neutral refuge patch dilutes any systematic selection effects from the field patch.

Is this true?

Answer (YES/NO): NO